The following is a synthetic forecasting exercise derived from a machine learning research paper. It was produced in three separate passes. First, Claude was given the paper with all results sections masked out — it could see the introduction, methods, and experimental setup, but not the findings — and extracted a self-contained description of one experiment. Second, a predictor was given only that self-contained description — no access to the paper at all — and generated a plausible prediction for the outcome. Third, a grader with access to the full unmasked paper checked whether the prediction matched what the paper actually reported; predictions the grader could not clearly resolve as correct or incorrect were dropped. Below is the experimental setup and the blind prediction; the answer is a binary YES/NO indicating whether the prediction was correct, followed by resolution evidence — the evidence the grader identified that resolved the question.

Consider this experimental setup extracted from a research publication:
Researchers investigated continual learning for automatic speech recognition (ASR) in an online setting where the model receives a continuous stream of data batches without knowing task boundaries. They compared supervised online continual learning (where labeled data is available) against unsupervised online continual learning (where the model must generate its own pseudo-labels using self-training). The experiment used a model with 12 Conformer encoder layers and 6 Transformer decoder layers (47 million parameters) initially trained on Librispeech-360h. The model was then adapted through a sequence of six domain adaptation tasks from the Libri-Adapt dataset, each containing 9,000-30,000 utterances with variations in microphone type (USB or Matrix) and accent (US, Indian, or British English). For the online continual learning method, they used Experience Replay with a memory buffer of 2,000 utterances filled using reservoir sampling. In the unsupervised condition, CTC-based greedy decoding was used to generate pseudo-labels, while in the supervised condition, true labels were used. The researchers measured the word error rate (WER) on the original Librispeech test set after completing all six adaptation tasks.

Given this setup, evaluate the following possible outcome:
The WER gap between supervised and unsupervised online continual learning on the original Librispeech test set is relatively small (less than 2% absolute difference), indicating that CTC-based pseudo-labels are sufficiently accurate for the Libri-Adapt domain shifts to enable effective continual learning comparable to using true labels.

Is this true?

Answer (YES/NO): YES